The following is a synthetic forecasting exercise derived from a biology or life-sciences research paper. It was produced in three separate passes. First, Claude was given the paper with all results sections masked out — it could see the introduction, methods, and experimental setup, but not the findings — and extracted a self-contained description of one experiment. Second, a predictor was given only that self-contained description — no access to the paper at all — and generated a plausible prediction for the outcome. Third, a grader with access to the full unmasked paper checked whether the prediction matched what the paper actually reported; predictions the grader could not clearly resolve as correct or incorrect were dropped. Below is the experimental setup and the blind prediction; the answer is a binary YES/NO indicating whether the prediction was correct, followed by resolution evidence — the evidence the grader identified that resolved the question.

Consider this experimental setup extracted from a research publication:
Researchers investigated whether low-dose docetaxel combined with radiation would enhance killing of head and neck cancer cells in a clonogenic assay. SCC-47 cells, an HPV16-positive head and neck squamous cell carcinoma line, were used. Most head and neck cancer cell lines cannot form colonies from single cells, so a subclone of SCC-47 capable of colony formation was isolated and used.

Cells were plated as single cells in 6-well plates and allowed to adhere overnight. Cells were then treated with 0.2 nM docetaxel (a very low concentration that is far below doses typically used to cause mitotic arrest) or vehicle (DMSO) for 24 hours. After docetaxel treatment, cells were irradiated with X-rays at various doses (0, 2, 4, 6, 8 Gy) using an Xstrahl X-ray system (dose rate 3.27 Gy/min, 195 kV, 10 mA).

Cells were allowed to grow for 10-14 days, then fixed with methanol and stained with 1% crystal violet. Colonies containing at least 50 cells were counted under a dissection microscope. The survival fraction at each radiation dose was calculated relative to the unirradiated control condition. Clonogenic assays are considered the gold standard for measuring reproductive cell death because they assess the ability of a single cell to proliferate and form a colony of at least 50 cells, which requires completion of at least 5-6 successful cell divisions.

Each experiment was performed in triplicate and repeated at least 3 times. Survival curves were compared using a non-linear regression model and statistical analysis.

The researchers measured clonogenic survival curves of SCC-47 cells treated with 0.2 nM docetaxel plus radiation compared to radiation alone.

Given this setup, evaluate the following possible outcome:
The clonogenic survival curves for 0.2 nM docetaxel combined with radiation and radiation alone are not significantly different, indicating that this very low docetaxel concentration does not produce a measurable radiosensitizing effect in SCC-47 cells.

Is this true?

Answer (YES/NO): NO